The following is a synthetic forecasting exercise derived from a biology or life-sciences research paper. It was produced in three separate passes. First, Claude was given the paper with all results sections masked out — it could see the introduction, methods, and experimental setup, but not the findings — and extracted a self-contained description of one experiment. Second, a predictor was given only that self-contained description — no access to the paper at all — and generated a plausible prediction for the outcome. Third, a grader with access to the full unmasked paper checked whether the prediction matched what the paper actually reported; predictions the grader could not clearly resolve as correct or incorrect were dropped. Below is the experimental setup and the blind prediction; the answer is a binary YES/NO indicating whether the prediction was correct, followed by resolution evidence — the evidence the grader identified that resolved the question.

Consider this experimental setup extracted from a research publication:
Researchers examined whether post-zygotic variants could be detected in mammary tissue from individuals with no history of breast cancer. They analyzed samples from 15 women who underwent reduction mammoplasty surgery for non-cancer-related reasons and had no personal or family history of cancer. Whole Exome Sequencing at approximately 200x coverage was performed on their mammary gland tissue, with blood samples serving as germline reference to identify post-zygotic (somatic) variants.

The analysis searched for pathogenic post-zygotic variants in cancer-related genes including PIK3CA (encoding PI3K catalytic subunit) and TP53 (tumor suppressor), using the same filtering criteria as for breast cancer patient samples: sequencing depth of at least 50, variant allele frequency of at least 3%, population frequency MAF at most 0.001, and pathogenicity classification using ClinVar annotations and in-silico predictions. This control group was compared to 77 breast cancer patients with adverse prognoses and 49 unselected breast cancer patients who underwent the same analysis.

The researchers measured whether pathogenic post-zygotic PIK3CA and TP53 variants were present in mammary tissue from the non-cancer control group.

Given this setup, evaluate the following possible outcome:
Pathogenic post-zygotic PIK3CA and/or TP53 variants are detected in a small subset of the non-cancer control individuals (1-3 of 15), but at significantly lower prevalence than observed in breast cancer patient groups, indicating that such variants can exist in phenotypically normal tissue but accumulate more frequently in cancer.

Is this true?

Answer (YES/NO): NO